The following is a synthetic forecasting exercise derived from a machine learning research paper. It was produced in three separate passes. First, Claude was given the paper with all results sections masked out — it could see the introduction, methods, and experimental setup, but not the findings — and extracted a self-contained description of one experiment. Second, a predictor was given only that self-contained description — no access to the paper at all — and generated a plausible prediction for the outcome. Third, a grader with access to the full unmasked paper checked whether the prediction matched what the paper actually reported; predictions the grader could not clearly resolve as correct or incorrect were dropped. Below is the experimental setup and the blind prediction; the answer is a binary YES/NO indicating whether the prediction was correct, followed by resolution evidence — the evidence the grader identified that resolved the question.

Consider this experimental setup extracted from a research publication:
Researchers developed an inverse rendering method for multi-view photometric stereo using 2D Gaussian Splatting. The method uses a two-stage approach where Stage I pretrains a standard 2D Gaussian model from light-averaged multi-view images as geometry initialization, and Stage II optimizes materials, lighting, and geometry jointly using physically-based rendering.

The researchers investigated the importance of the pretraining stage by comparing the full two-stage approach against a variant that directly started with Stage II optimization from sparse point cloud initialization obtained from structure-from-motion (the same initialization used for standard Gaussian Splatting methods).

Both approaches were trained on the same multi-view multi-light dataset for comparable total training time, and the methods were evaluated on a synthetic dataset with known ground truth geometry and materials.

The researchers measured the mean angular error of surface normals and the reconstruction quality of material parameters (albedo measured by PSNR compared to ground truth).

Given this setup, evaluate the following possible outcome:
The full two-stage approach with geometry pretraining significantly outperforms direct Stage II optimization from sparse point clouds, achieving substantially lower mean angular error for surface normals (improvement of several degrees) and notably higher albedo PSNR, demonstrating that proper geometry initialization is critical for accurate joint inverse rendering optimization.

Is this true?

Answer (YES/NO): NO